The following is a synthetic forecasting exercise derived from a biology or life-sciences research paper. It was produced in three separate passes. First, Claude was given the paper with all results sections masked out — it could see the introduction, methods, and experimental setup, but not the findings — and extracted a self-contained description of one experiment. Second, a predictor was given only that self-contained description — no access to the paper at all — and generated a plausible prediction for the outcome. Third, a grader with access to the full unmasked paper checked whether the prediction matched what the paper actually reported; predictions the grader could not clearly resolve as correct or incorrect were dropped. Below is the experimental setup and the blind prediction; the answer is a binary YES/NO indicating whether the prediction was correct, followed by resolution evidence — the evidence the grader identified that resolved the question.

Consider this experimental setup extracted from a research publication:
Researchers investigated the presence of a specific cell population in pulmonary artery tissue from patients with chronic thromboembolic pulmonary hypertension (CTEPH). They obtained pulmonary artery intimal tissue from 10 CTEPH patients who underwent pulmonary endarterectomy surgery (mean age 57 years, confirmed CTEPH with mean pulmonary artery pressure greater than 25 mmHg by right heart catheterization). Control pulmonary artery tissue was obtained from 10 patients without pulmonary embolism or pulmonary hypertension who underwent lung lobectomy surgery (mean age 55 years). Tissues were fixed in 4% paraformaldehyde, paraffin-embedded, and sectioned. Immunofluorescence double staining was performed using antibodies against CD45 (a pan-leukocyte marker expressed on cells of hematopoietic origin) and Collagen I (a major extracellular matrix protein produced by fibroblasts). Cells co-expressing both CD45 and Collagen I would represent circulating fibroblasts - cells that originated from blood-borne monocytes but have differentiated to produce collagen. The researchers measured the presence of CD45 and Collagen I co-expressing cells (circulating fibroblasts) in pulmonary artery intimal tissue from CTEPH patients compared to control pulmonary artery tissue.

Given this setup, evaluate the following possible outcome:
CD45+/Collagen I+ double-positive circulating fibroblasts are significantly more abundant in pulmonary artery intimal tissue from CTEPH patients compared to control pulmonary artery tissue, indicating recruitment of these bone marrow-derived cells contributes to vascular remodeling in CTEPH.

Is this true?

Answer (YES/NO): YES